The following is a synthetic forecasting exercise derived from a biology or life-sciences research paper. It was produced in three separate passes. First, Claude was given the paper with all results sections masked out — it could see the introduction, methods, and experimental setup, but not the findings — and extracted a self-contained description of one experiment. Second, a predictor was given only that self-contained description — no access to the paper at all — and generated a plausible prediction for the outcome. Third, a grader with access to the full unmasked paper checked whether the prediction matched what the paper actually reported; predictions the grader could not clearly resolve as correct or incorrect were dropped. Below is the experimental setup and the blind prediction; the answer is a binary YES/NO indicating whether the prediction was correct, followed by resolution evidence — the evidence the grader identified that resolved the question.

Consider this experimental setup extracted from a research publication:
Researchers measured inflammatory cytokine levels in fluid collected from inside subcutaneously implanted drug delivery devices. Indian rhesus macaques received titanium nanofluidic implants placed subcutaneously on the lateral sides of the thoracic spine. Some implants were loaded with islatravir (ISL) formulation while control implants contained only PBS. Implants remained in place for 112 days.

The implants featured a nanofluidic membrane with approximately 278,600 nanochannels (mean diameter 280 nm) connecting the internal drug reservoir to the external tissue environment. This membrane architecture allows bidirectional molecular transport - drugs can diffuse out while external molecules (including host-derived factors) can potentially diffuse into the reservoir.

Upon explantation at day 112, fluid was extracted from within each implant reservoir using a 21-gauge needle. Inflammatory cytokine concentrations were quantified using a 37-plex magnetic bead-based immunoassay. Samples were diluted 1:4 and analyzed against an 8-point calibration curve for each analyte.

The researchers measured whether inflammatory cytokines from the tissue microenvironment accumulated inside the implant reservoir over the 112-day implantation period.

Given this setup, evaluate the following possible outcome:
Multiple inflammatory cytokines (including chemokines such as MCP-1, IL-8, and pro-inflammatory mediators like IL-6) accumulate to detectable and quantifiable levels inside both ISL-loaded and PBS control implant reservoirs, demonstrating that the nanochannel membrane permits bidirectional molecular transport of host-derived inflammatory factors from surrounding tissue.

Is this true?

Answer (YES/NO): NO